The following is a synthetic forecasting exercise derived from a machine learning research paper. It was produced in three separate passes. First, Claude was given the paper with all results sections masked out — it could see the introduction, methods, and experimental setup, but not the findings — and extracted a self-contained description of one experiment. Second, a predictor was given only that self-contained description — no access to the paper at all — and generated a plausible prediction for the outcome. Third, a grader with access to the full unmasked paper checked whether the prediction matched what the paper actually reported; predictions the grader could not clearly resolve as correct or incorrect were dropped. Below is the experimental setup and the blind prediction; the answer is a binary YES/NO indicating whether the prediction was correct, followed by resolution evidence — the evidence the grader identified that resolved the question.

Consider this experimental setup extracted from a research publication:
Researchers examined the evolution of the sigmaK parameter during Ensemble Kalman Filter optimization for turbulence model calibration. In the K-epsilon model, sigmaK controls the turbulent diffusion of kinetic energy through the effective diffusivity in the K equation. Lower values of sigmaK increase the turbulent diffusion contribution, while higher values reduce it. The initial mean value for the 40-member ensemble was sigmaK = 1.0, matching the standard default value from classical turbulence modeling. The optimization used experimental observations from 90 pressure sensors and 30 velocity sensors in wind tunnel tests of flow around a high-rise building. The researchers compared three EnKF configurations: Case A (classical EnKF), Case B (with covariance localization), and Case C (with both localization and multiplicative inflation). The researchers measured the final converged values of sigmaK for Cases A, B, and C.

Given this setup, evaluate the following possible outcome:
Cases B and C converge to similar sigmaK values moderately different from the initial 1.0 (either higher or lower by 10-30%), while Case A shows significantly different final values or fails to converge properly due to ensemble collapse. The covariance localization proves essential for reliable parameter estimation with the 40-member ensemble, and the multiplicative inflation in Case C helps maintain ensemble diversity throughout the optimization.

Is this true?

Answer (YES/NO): NO